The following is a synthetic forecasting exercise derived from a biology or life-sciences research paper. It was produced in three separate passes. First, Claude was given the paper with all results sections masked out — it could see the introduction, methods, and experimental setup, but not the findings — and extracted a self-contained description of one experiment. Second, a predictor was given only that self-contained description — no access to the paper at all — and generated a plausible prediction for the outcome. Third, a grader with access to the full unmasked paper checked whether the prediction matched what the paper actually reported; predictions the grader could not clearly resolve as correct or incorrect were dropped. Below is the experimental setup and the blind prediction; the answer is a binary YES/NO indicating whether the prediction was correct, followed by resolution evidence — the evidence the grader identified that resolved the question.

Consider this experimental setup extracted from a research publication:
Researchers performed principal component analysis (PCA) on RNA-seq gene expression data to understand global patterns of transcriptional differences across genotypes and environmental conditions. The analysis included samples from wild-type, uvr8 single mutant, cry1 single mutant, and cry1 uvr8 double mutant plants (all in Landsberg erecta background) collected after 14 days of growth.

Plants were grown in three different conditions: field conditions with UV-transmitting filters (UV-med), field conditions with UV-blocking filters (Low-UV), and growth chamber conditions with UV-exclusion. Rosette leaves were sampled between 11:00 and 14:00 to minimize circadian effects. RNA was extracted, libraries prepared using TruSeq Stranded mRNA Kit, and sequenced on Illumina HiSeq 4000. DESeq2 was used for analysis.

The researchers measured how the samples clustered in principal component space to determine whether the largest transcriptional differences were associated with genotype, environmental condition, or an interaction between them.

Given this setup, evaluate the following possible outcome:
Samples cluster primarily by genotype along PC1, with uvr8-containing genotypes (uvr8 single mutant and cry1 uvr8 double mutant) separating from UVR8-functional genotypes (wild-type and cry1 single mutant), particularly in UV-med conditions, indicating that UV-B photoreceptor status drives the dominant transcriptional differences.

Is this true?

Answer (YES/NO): NO